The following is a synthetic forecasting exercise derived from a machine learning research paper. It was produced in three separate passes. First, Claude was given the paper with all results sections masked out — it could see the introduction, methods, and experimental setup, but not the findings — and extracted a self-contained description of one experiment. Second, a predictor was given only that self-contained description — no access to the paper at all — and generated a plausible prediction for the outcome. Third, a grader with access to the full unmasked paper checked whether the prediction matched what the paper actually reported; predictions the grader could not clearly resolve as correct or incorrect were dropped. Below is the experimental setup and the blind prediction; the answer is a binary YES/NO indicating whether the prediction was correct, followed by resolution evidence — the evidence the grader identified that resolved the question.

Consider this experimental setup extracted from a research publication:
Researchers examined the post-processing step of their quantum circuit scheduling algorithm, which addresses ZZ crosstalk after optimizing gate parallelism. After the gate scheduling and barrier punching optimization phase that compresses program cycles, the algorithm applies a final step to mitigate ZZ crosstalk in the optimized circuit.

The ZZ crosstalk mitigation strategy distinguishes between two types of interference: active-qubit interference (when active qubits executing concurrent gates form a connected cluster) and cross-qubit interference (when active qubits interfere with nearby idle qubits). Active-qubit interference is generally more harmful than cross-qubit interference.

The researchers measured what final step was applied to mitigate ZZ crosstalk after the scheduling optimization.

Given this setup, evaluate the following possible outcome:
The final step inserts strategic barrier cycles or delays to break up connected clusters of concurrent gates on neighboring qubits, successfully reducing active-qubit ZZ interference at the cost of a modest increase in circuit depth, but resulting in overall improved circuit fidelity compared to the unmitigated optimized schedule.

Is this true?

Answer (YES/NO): NO